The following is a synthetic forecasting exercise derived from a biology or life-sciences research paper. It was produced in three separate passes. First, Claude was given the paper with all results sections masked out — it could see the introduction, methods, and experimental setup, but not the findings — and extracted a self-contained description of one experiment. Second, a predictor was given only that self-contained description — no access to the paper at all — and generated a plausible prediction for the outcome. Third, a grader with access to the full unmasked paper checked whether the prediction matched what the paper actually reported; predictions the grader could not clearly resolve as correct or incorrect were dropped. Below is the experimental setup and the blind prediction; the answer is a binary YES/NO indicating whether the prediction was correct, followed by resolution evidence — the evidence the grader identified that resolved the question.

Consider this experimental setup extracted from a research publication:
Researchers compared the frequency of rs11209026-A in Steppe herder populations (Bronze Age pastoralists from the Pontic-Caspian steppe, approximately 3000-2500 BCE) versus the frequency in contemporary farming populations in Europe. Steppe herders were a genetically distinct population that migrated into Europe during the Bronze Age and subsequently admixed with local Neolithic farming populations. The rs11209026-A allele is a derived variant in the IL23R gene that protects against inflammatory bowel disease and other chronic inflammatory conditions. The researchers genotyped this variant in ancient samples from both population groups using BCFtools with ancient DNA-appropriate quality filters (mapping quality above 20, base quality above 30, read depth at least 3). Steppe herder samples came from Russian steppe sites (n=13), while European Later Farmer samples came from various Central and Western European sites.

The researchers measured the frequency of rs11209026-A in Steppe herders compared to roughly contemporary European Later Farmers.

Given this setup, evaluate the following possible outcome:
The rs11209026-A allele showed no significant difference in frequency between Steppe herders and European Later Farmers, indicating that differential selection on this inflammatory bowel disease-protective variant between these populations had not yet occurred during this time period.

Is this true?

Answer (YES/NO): NO